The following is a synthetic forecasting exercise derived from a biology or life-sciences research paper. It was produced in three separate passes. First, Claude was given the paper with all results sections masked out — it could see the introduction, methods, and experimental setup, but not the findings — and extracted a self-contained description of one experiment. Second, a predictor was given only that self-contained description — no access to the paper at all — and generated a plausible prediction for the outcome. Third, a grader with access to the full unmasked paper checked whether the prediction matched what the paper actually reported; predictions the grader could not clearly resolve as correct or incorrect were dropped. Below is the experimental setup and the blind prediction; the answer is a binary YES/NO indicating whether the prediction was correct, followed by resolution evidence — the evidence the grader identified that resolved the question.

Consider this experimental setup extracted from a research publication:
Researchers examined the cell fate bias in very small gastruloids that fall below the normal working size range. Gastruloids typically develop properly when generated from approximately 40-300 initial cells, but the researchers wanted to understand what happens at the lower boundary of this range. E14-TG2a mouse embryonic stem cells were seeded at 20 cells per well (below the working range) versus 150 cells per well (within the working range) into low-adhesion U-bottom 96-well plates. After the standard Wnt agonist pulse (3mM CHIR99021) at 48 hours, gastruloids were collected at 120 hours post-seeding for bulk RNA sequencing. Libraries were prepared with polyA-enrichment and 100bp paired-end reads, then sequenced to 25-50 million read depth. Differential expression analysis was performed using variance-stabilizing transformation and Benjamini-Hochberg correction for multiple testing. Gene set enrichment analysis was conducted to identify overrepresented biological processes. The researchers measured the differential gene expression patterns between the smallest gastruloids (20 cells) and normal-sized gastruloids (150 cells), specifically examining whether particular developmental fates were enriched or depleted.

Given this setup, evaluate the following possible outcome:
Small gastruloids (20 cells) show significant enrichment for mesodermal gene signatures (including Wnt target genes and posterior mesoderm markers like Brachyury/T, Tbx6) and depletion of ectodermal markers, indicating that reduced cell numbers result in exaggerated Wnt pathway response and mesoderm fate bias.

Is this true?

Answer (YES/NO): NO